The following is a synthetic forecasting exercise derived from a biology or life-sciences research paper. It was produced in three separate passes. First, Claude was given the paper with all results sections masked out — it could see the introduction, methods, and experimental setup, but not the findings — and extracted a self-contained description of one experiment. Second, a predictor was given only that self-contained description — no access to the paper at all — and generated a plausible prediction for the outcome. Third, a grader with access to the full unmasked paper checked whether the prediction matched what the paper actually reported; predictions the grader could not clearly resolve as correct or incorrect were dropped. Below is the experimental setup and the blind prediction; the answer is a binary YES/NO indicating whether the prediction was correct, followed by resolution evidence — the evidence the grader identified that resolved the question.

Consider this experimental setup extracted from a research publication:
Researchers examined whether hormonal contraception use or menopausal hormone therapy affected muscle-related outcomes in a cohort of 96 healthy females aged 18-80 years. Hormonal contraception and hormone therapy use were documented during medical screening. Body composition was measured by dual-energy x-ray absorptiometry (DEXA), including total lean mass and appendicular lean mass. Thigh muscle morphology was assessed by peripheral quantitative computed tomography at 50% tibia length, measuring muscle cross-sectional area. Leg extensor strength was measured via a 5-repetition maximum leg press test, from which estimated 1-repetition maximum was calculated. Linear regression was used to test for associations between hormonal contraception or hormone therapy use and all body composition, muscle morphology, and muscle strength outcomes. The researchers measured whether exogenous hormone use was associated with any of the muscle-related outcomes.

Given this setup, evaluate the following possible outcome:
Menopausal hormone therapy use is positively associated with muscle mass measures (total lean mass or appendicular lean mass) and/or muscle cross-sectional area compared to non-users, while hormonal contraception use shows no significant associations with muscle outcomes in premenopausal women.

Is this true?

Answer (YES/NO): NO